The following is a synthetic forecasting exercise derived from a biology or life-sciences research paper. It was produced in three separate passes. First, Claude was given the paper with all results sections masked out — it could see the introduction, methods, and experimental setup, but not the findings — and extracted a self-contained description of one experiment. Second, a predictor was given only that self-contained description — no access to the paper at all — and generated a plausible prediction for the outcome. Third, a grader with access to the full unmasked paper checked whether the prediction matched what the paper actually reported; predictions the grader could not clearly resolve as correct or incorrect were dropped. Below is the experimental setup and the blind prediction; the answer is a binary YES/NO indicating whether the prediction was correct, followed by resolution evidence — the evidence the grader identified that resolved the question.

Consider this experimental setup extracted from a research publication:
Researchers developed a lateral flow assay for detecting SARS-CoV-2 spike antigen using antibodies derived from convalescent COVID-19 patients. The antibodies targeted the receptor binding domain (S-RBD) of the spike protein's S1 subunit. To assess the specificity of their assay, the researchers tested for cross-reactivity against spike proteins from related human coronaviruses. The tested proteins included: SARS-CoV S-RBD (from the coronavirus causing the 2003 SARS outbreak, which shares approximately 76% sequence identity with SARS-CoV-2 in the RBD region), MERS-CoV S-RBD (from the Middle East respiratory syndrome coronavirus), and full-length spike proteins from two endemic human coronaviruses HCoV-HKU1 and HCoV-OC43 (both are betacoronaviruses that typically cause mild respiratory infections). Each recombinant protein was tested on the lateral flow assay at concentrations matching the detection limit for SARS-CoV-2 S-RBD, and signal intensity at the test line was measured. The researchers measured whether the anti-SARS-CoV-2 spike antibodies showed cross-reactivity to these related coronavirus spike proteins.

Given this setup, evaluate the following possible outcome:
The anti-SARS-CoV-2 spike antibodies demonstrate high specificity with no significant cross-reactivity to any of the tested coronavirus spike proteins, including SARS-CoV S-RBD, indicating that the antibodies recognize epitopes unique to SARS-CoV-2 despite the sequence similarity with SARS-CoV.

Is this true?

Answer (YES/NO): YES